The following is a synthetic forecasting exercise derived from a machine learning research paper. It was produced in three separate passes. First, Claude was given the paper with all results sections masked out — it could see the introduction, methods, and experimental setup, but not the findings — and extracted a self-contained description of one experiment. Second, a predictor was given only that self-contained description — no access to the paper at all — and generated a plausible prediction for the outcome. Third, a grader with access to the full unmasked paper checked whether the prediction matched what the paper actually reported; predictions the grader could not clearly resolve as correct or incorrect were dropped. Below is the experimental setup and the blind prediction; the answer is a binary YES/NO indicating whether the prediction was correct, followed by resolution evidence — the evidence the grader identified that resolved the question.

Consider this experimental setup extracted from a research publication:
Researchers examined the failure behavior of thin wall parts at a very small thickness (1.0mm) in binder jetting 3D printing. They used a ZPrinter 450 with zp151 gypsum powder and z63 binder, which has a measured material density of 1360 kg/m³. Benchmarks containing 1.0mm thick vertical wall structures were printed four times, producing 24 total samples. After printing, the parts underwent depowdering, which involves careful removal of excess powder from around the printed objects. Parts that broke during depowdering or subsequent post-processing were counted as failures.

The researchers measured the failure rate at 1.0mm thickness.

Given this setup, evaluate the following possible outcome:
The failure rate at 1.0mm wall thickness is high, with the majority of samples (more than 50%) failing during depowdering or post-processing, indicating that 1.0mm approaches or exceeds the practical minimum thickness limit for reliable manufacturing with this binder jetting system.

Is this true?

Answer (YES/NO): YES